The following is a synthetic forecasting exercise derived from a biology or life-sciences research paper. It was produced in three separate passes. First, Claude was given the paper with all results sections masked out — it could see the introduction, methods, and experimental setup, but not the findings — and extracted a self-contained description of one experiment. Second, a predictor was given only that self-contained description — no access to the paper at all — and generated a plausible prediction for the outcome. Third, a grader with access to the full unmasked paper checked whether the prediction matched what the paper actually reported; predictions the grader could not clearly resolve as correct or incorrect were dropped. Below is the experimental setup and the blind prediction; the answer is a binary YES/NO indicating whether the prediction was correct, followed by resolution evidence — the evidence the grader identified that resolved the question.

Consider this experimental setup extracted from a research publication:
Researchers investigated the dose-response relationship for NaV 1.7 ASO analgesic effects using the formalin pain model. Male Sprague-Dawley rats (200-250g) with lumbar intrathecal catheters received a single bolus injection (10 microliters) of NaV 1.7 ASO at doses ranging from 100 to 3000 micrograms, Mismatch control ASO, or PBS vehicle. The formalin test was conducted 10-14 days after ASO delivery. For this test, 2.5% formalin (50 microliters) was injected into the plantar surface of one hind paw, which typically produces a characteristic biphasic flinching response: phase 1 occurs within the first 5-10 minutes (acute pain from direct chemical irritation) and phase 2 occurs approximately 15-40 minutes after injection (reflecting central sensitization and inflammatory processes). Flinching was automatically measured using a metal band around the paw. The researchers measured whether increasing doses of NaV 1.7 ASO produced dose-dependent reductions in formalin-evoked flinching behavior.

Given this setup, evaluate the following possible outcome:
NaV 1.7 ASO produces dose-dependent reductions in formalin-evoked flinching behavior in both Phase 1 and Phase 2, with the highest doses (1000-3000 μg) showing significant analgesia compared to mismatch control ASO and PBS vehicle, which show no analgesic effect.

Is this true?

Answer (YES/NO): NO